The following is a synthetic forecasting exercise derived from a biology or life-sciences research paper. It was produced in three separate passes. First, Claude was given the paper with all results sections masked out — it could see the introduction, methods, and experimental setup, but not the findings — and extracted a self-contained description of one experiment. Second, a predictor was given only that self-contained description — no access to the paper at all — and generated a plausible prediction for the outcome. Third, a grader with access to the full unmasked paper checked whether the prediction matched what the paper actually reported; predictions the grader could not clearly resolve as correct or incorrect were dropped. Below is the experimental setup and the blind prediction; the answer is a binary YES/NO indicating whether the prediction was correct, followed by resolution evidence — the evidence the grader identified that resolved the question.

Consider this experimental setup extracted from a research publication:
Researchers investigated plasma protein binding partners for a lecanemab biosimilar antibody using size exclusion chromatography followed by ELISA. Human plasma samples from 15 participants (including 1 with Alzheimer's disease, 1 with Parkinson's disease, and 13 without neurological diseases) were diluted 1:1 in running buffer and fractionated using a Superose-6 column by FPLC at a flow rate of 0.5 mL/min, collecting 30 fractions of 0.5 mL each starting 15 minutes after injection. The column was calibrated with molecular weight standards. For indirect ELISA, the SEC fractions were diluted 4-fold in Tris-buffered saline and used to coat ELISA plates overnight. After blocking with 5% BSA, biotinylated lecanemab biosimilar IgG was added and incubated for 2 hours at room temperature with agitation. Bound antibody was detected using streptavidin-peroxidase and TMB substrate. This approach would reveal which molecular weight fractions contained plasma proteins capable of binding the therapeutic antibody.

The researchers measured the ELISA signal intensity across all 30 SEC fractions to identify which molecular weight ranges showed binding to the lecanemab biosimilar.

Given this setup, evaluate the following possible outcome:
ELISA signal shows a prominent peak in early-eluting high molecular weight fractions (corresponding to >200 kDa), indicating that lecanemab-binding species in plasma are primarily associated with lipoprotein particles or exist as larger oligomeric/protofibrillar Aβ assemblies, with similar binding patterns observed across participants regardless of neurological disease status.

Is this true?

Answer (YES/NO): NO